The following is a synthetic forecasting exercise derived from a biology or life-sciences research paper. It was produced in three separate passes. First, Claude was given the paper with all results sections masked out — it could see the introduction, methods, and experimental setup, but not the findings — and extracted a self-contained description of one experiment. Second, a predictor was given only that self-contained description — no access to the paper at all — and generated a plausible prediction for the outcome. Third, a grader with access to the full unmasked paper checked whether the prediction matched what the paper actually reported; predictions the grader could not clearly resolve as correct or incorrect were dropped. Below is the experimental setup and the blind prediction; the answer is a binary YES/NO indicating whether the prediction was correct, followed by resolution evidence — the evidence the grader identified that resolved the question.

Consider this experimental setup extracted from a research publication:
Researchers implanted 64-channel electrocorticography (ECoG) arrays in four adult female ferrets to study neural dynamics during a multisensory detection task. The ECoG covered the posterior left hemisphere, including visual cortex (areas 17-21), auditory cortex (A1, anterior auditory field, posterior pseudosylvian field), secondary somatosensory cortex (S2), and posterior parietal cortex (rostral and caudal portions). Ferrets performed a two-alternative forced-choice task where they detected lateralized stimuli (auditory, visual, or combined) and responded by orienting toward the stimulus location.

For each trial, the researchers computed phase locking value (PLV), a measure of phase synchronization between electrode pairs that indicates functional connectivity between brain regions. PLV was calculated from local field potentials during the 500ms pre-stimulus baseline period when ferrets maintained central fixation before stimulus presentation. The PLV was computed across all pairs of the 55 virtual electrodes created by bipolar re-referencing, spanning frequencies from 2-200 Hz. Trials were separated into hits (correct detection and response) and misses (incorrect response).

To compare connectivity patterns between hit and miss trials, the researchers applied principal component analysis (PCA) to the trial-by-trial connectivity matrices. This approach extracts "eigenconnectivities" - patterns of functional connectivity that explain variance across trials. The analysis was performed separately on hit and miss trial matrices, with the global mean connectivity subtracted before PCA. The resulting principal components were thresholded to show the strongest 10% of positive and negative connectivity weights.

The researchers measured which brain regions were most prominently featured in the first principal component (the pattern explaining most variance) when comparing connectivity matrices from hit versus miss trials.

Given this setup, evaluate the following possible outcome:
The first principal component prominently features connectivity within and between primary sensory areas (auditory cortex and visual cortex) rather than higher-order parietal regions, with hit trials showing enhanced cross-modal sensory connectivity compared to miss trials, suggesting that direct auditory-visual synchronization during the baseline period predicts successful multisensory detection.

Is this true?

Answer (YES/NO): NO